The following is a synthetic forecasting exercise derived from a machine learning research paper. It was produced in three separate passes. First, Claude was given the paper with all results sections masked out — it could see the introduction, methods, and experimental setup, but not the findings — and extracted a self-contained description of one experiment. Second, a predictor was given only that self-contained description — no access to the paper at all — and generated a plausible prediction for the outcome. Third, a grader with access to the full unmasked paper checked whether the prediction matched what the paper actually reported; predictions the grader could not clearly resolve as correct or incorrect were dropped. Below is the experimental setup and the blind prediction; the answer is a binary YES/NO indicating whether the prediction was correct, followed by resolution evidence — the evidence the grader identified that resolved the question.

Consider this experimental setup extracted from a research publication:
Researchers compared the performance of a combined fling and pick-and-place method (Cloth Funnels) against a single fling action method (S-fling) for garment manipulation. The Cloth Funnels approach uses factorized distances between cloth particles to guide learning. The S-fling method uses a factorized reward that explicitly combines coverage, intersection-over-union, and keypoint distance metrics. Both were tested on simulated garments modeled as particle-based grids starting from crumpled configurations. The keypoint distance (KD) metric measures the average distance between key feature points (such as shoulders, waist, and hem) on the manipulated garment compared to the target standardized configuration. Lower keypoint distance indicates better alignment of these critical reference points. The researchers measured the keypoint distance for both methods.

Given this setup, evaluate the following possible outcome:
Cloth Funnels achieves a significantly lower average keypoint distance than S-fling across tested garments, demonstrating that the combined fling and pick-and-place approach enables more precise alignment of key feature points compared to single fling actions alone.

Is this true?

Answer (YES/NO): NO